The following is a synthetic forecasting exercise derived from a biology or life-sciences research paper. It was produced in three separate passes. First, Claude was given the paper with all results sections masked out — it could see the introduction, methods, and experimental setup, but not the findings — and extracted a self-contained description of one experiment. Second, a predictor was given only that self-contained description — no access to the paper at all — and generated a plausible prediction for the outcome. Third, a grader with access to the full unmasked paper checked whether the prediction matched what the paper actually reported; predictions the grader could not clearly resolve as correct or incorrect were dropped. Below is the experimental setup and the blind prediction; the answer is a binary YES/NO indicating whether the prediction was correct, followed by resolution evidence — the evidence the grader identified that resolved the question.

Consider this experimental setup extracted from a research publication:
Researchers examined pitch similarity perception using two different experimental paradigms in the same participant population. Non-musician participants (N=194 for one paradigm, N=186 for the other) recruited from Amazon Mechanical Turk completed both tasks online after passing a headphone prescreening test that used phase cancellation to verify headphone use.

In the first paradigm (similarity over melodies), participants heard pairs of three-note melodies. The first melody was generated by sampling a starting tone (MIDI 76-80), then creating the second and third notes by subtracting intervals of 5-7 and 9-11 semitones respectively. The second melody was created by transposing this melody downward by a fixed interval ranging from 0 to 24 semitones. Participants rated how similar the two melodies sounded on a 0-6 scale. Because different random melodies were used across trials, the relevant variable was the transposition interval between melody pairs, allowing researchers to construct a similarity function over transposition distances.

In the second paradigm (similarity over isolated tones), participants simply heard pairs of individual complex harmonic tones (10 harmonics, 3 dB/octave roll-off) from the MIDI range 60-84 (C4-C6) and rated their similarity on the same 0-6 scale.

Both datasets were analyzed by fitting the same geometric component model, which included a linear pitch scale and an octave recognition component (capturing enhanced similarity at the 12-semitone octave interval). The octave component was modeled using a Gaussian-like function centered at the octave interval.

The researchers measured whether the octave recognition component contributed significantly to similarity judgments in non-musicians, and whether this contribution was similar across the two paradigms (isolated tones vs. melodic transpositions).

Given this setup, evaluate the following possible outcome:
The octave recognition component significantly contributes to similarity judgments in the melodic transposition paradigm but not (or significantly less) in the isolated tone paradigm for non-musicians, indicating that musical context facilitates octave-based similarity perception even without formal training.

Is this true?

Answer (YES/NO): YES